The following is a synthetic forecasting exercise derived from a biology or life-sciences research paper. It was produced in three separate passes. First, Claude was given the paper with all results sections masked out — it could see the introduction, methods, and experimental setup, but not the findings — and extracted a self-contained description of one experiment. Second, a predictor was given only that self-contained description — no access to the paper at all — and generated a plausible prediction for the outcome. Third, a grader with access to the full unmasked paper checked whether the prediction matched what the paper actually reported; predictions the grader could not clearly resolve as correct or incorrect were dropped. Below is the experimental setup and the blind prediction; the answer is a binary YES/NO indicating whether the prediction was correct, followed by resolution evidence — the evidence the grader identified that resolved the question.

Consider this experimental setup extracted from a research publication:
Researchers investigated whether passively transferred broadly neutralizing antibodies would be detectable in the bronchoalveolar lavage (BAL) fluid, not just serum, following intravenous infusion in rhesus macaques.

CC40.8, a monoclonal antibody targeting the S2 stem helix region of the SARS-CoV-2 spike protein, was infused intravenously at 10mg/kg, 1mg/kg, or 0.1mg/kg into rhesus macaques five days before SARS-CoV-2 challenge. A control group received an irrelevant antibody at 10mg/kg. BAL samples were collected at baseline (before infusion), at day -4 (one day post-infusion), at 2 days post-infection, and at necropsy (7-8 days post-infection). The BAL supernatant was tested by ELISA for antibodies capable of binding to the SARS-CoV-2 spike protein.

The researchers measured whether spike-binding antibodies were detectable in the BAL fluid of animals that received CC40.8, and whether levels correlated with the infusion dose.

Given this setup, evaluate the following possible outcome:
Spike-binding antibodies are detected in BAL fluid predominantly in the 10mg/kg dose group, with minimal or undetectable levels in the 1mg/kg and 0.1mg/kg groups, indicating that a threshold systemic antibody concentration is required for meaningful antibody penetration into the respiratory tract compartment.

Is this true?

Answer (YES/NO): NO